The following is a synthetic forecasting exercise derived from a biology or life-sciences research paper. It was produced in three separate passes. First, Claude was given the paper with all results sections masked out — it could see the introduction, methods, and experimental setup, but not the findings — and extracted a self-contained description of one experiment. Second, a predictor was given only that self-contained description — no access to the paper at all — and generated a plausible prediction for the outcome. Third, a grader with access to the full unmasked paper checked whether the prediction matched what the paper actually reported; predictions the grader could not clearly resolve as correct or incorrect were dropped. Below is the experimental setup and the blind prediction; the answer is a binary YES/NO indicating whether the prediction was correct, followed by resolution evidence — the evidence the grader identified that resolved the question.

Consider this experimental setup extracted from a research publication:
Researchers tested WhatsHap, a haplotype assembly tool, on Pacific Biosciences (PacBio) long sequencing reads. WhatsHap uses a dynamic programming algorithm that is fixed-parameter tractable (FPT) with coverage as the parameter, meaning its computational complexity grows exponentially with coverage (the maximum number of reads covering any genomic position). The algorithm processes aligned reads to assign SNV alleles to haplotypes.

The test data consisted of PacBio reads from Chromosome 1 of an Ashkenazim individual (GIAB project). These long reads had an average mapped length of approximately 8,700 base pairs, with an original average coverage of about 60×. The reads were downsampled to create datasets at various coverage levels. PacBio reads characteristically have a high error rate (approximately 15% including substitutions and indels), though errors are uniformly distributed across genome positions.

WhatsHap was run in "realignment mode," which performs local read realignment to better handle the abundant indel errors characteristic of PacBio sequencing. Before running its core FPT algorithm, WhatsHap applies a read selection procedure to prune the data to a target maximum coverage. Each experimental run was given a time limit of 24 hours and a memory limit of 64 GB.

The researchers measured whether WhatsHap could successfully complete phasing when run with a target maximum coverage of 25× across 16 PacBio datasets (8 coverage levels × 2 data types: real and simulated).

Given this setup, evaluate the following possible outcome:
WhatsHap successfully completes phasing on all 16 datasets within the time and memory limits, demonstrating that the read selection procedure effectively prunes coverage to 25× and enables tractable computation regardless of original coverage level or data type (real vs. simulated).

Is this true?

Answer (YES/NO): NO